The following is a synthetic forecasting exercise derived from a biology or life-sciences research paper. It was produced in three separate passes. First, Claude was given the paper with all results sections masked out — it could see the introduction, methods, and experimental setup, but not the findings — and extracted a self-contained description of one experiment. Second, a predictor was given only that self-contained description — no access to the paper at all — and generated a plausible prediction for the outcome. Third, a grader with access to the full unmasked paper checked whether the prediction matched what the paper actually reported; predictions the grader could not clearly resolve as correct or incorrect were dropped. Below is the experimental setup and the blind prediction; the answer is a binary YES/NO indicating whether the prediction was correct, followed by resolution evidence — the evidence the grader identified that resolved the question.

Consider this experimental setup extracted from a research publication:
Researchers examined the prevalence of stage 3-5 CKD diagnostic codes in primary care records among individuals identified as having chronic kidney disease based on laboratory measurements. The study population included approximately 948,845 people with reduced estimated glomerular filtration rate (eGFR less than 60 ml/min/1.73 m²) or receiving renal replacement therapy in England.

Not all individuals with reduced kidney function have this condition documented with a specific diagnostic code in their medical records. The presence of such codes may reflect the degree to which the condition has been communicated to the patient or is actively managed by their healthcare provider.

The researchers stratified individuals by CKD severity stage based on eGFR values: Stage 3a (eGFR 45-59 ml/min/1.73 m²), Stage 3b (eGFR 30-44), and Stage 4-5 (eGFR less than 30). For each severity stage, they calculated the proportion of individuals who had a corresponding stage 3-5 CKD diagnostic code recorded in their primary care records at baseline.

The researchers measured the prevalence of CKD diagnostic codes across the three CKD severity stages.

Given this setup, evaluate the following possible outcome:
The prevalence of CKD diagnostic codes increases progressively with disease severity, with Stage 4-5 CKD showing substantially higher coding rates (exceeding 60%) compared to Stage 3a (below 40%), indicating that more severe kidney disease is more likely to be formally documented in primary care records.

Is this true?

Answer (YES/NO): NO